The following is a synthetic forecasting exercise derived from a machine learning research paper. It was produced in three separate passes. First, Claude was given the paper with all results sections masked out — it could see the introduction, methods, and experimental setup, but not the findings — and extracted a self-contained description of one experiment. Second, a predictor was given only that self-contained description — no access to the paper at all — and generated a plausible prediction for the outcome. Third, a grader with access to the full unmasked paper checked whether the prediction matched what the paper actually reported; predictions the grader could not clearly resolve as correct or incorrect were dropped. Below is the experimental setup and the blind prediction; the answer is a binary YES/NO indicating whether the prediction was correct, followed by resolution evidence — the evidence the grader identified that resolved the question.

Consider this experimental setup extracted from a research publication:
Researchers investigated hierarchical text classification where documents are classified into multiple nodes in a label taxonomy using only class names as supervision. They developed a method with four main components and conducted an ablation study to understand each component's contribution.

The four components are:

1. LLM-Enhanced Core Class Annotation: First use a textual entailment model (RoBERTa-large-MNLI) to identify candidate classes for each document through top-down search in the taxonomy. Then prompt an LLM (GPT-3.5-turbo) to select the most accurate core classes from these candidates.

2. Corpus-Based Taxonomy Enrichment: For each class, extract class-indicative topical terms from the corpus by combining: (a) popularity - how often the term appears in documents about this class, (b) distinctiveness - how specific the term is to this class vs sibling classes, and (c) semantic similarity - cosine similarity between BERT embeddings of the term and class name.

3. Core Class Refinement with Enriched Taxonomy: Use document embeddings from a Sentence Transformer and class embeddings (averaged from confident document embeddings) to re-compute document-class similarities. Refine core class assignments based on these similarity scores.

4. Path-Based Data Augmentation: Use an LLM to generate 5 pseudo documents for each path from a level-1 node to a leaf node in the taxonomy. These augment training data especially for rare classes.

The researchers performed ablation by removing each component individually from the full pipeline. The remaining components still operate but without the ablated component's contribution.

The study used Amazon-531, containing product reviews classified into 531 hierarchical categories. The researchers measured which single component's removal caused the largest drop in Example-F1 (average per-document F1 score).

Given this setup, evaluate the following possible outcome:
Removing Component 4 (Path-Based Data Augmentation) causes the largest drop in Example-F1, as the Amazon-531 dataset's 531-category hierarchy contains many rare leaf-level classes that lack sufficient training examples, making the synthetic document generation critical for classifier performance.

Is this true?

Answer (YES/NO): YES